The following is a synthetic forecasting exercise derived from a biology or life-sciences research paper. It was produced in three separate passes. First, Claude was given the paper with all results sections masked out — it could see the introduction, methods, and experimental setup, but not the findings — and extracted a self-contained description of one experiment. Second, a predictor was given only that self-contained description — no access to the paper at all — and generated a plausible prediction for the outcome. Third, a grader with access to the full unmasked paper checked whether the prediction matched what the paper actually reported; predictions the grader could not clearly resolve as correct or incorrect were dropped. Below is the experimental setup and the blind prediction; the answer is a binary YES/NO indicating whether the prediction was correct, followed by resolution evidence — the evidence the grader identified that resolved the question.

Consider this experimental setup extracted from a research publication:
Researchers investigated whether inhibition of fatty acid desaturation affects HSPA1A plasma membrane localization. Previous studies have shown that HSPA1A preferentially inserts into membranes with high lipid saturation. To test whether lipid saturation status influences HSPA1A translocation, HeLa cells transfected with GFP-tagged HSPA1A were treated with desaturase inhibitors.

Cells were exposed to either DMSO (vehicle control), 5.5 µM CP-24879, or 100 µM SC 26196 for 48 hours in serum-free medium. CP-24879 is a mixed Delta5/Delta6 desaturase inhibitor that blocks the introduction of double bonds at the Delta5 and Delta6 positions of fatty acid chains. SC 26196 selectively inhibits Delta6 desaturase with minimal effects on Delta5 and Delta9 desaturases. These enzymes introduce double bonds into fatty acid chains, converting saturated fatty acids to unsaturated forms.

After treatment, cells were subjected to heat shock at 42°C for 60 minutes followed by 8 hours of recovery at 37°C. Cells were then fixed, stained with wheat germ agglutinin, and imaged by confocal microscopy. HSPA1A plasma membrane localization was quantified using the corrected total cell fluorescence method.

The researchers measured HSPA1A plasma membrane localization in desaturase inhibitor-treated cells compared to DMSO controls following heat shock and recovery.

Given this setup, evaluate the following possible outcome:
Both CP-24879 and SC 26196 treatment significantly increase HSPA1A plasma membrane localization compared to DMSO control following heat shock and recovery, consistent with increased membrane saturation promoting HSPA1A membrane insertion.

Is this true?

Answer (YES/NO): NO